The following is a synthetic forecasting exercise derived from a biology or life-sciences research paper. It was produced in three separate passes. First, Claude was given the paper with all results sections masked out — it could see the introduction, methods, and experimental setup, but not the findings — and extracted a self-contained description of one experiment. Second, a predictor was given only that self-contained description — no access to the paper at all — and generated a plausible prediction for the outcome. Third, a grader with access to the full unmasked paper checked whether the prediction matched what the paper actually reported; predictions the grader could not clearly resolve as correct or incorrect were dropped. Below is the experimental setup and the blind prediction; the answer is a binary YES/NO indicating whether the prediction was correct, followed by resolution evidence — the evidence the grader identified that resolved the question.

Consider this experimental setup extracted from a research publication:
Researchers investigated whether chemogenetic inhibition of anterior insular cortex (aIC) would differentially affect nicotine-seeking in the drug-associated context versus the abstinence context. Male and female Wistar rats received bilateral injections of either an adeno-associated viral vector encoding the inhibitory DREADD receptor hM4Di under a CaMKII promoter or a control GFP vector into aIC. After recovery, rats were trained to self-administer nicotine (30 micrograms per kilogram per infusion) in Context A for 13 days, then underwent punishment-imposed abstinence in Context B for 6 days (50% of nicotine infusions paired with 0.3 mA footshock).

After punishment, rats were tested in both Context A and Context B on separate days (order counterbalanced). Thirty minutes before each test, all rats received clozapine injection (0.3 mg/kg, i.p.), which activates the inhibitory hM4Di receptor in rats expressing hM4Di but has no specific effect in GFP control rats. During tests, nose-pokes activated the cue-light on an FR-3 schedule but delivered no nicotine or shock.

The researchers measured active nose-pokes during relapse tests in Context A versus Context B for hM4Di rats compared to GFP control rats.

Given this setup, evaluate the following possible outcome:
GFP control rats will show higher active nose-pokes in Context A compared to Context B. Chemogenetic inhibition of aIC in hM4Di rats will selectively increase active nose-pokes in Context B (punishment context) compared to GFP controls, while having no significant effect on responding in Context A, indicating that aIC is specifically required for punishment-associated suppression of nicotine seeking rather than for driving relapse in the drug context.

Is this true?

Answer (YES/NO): NO